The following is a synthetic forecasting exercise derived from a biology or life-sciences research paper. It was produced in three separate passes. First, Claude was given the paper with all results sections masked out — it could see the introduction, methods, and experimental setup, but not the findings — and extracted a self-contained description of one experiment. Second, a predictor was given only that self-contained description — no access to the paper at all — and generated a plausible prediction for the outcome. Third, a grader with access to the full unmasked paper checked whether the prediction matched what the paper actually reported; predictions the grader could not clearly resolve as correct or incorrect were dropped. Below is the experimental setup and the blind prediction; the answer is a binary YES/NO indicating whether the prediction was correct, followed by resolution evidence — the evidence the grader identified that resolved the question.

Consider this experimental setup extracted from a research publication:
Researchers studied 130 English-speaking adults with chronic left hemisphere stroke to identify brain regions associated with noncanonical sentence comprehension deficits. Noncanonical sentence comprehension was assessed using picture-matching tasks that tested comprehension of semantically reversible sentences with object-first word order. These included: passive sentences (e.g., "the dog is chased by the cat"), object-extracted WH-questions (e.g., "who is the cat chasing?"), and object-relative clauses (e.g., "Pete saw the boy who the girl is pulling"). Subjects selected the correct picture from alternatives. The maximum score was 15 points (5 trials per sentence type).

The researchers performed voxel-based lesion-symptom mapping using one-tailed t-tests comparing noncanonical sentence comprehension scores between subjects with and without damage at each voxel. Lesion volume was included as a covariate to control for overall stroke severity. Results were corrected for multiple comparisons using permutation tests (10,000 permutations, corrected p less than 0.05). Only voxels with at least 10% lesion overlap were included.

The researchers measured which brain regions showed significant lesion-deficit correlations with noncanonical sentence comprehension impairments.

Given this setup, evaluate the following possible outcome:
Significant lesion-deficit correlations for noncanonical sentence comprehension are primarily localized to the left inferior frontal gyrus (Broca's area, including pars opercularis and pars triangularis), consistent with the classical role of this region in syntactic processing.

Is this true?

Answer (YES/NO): NO